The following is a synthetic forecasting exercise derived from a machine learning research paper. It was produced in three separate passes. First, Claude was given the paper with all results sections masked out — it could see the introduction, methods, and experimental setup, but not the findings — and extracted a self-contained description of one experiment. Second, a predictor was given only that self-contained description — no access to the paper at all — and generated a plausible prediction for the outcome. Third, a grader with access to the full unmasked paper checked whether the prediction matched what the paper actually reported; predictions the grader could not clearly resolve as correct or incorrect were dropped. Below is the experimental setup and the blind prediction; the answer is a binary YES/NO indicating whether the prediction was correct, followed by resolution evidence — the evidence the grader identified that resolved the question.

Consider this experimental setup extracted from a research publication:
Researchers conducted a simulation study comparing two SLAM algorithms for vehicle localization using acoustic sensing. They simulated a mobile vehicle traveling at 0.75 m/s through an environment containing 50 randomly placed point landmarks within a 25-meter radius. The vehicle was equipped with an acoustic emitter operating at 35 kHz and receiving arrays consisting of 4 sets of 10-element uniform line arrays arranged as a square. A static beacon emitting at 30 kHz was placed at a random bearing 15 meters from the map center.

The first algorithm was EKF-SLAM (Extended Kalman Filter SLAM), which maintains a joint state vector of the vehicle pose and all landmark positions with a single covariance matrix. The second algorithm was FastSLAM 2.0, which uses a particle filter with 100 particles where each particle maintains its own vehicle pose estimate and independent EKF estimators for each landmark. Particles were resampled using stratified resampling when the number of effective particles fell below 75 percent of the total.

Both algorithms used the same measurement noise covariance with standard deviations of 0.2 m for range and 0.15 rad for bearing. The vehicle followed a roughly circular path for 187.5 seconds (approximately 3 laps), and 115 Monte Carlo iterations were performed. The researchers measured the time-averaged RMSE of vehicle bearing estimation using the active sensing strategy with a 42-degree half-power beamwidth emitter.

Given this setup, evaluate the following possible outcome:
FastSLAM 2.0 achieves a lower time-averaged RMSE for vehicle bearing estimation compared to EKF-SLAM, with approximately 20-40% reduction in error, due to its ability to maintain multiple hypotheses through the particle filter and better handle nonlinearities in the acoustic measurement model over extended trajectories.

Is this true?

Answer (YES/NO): NO